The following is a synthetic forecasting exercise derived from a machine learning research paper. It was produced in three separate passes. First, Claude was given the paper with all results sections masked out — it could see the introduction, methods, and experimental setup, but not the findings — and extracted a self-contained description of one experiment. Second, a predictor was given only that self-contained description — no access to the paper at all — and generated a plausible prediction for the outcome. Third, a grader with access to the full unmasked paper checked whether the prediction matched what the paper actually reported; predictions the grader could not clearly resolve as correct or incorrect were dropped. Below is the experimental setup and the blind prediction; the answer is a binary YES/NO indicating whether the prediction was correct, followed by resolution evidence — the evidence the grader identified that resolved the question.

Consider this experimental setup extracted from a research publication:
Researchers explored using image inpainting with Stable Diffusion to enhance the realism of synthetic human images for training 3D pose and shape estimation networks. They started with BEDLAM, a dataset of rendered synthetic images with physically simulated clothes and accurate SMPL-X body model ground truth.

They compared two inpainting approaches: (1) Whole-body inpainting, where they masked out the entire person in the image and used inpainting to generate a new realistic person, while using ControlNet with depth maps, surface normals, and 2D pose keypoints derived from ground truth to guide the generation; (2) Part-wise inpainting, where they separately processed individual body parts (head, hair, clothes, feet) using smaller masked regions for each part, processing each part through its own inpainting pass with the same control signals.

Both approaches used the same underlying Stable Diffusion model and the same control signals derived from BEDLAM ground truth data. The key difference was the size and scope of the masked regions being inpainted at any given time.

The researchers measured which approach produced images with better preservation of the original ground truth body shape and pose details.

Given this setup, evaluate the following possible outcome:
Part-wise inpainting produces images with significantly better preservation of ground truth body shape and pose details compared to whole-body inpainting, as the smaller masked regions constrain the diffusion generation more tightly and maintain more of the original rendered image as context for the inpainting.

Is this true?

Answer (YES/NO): YES